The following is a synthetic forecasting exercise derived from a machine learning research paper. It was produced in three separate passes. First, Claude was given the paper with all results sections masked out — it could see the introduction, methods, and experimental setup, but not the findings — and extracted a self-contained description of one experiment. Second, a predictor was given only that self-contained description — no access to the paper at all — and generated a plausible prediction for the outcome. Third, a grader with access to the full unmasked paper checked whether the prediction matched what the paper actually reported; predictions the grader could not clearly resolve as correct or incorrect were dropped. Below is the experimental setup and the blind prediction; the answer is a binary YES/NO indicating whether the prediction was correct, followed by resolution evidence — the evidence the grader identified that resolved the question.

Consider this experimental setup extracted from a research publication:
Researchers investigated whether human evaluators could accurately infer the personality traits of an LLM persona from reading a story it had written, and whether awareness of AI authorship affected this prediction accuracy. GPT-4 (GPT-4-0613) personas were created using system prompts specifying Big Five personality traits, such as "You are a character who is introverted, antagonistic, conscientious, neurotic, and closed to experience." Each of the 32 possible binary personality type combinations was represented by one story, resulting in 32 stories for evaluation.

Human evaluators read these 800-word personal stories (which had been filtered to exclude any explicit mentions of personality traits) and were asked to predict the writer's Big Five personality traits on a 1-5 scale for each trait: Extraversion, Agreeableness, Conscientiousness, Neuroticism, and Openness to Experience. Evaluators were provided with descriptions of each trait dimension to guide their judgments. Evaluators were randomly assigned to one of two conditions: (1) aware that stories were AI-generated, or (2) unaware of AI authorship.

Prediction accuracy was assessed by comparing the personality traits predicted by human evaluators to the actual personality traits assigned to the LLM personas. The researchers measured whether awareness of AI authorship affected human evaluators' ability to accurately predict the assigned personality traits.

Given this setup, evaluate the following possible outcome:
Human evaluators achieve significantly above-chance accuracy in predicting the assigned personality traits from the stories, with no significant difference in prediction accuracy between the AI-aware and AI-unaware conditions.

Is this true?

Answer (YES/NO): NO